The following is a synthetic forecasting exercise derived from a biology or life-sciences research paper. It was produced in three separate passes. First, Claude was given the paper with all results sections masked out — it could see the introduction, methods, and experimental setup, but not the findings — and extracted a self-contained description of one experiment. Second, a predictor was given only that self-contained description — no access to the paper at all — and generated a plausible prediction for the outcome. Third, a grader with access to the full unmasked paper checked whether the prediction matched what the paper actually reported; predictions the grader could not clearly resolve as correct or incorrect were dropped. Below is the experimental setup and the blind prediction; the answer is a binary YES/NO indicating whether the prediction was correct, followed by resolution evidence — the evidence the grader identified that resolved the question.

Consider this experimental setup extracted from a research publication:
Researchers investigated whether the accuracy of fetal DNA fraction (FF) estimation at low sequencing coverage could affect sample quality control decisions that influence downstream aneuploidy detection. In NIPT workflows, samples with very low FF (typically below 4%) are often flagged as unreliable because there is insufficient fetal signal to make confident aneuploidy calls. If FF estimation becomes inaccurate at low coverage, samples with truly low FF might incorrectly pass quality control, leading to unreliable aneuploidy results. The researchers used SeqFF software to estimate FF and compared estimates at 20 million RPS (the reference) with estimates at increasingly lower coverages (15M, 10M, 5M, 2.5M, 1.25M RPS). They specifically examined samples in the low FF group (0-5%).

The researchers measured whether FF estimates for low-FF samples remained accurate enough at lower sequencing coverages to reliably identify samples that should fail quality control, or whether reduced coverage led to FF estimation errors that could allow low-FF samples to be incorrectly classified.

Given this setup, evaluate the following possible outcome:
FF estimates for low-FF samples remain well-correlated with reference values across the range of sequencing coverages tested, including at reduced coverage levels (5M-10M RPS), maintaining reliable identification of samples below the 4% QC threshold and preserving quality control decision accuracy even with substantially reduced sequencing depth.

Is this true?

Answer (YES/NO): NO